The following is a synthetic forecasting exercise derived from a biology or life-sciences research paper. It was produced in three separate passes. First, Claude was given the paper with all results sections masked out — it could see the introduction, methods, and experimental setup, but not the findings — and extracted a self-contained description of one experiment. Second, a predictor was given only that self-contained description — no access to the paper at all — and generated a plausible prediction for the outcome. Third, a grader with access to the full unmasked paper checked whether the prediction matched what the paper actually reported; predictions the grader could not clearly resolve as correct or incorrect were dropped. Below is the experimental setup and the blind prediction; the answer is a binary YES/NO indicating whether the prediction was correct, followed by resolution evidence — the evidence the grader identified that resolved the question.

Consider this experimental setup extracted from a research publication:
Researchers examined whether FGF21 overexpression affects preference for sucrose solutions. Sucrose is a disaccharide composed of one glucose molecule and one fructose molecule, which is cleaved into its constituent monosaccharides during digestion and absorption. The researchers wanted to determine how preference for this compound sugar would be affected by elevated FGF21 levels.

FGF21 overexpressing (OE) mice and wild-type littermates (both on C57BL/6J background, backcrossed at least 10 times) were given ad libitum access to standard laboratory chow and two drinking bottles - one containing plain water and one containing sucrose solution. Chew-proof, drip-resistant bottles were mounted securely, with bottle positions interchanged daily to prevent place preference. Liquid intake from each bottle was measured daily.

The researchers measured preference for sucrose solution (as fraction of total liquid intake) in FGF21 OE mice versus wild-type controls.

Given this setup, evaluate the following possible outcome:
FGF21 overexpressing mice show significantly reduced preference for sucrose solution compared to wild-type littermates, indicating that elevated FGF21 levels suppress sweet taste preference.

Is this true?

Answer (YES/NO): NO